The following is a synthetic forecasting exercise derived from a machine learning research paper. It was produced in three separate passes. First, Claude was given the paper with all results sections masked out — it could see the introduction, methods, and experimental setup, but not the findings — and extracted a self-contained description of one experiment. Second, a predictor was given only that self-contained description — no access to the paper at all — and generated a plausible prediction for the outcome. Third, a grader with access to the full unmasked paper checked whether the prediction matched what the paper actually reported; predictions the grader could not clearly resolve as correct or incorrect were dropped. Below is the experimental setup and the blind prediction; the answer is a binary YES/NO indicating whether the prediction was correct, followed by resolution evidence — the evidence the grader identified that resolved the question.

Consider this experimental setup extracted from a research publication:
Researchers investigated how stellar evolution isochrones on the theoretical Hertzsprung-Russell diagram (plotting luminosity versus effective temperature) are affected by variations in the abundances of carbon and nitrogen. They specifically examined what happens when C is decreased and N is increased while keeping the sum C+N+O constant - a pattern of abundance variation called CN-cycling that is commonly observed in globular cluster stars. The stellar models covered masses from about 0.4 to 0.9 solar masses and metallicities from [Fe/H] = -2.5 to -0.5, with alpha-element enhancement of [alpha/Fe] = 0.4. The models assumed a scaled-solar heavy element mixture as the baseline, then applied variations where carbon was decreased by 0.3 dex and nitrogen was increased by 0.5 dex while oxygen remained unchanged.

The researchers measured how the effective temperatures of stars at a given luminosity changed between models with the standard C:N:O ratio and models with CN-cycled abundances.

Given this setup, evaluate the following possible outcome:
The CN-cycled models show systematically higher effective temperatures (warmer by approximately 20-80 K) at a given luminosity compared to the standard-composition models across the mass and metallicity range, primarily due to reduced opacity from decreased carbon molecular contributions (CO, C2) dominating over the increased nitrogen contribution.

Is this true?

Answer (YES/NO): NO